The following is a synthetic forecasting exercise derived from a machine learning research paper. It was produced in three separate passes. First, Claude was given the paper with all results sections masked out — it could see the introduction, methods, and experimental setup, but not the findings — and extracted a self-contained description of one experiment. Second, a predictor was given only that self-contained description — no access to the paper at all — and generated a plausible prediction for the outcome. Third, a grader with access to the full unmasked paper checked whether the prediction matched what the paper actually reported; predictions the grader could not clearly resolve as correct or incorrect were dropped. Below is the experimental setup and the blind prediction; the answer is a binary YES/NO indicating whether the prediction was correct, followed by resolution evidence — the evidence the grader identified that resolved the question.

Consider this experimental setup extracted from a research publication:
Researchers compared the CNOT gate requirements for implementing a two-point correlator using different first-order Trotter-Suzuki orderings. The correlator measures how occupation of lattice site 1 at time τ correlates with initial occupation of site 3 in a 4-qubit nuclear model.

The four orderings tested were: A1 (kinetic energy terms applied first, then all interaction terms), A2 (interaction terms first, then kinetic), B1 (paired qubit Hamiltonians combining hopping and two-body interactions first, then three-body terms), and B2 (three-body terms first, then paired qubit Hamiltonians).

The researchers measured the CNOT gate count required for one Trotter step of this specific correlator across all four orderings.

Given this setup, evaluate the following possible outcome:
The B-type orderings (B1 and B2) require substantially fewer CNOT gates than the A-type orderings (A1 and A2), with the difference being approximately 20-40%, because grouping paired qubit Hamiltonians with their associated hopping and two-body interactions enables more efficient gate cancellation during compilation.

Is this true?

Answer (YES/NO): NO